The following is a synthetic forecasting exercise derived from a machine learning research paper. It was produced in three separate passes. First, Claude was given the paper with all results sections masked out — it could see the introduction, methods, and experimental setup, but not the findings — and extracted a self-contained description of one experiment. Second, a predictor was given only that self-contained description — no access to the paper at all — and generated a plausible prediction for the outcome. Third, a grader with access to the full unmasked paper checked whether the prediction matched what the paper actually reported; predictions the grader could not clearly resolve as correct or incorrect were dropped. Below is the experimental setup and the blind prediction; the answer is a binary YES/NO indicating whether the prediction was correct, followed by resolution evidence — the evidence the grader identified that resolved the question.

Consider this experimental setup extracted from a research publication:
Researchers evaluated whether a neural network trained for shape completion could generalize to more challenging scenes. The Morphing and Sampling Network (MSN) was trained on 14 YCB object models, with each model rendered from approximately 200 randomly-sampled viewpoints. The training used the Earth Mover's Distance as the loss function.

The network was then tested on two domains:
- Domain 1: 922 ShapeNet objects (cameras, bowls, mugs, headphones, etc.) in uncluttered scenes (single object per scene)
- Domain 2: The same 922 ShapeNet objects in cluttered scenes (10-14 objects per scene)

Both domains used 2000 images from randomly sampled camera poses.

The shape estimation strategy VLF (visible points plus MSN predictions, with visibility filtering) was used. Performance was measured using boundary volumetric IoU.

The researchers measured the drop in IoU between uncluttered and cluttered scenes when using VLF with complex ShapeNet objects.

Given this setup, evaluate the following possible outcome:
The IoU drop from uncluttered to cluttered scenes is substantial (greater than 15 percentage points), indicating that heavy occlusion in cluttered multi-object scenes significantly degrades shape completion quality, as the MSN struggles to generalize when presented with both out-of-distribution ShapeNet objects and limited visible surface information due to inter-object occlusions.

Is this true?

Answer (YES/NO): NO